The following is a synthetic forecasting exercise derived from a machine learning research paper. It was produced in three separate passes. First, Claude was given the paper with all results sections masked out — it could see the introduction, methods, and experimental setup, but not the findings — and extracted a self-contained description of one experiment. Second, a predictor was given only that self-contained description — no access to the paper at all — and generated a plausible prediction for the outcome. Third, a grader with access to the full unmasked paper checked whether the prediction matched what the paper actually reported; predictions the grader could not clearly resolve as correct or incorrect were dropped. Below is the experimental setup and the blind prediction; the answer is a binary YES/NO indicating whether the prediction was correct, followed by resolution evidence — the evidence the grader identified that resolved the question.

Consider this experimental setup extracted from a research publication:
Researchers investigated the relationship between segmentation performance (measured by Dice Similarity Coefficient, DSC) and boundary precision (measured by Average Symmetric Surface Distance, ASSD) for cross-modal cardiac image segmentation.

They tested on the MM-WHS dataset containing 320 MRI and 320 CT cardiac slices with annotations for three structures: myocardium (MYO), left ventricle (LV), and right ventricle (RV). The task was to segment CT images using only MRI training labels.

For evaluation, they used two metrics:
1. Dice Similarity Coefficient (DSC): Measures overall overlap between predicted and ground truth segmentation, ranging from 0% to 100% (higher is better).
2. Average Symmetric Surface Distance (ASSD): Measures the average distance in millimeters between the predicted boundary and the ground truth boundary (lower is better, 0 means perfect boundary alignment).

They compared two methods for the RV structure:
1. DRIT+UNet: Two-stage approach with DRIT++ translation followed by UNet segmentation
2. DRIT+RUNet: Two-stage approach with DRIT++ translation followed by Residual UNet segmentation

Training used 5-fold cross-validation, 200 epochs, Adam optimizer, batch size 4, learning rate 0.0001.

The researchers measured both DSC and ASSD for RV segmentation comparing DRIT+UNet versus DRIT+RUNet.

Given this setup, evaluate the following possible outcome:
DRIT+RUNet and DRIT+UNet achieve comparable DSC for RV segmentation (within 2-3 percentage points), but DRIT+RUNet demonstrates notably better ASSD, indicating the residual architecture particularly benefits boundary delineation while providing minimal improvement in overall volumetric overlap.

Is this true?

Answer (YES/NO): NO